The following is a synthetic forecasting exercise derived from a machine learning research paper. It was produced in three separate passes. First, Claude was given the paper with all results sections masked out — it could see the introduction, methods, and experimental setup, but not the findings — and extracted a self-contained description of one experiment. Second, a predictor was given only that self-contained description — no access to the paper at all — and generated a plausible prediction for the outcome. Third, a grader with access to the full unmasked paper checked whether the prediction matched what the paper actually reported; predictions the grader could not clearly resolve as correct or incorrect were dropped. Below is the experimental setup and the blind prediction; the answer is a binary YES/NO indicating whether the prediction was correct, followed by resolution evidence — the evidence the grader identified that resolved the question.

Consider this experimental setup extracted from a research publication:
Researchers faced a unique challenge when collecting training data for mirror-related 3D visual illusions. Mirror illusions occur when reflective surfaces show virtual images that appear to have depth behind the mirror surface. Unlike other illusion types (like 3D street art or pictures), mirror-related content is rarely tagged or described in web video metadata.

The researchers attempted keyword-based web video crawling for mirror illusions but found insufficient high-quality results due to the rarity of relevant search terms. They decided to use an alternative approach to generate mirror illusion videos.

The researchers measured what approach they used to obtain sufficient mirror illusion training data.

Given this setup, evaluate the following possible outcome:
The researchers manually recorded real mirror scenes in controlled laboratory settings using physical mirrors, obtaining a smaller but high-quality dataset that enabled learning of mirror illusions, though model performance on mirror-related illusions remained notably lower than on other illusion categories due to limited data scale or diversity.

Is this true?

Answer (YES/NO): NO